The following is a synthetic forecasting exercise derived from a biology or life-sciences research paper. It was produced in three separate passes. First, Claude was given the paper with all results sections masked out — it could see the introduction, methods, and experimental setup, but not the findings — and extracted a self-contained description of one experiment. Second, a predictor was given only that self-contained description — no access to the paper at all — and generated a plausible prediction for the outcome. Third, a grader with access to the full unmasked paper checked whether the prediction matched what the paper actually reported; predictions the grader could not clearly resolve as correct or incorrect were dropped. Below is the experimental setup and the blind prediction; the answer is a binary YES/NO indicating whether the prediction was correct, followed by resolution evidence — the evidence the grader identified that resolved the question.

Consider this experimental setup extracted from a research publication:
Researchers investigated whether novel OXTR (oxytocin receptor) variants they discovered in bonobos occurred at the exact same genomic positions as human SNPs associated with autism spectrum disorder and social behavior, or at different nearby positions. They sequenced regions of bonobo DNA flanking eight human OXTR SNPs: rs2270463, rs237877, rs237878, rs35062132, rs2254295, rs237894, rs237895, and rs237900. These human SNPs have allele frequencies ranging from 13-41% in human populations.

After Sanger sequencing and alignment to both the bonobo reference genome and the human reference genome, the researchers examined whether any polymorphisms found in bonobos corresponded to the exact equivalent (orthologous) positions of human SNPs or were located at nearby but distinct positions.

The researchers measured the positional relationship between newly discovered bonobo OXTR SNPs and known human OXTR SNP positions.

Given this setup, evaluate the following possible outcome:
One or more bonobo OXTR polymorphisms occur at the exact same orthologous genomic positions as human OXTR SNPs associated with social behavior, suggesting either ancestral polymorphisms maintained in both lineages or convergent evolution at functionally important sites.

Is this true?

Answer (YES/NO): NO